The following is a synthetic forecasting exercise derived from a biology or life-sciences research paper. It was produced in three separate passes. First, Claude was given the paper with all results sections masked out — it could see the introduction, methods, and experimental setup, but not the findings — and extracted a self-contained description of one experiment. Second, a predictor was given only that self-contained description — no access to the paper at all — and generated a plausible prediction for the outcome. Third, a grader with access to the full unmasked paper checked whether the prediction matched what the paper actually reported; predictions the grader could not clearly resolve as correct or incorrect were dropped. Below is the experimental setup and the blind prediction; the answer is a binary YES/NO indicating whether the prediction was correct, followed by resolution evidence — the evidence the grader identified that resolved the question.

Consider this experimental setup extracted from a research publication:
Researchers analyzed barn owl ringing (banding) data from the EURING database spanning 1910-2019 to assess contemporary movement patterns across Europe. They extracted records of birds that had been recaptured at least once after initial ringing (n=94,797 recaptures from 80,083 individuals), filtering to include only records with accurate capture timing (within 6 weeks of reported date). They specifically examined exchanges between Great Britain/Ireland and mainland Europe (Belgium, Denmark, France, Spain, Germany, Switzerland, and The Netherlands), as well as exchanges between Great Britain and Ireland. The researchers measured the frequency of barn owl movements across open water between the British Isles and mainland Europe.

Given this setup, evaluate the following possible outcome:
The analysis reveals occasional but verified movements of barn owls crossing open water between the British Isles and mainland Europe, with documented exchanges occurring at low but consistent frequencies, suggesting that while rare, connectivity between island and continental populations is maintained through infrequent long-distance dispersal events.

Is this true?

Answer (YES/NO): NO